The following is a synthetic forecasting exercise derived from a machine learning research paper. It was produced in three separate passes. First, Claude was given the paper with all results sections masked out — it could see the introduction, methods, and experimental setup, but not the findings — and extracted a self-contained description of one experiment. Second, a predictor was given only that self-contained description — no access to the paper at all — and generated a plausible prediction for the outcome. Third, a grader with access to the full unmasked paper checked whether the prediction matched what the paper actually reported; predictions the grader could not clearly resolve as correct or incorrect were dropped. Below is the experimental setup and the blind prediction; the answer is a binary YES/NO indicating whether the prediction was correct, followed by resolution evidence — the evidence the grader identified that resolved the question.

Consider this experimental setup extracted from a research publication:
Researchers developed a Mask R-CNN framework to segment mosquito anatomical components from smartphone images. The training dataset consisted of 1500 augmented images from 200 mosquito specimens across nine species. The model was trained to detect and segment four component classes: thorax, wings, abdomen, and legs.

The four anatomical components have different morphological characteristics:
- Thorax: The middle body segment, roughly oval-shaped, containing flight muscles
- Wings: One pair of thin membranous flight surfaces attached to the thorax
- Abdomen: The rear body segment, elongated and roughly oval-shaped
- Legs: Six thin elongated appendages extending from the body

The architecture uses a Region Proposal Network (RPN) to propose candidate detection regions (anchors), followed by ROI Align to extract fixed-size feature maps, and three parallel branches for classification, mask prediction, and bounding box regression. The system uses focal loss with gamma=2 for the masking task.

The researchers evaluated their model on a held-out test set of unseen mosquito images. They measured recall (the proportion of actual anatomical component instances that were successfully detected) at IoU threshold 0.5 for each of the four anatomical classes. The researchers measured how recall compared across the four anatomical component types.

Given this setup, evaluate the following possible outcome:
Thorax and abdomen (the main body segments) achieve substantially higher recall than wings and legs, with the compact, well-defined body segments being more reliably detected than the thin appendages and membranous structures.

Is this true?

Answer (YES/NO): NO